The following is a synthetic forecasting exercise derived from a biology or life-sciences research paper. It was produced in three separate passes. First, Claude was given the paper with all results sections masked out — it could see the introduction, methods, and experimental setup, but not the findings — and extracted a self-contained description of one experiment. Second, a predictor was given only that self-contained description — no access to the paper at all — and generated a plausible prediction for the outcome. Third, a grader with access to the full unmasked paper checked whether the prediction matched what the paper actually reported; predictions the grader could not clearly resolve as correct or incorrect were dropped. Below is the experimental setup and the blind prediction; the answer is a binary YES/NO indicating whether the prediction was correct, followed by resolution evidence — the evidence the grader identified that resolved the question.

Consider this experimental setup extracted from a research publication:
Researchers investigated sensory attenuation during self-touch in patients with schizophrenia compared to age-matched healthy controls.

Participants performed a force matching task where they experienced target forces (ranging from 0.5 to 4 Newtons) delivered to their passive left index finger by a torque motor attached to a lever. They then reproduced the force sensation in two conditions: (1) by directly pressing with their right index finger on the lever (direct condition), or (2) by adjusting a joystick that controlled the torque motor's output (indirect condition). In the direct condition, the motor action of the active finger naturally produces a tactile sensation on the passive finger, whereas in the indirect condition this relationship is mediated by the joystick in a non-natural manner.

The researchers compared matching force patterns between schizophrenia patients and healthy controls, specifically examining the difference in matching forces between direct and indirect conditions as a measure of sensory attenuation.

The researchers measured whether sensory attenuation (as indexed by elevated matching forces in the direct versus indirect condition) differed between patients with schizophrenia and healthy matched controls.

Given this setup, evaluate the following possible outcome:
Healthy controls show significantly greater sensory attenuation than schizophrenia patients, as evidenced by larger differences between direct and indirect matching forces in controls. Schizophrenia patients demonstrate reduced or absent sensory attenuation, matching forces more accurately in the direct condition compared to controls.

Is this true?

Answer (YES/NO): YES